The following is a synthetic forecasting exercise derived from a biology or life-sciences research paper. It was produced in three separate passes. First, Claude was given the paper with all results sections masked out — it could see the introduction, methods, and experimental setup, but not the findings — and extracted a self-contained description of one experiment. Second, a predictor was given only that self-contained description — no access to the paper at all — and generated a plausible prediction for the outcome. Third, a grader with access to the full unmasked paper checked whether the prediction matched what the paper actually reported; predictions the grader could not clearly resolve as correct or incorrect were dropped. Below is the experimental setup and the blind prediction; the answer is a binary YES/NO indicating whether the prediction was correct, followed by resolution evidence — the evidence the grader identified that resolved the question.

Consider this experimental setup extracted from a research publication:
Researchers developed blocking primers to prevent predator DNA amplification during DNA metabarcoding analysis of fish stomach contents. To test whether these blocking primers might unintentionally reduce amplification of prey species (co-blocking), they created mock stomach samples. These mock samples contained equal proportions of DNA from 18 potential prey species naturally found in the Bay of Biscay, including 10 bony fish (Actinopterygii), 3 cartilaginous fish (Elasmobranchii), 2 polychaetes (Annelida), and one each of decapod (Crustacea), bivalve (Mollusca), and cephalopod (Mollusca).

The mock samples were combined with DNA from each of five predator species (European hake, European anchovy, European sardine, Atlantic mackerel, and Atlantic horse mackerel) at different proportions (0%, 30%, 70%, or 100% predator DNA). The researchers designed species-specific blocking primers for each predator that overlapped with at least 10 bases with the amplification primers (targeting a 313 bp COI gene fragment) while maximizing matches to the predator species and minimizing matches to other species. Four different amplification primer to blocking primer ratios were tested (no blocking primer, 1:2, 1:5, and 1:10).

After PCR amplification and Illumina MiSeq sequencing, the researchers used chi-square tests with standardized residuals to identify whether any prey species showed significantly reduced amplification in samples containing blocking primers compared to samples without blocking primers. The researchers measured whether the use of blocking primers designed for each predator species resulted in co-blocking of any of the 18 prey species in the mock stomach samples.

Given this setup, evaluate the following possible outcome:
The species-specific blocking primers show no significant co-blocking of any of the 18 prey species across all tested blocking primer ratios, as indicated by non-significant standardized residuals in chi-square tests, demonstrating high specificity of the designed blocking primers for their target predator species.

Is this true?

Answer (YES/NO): NO